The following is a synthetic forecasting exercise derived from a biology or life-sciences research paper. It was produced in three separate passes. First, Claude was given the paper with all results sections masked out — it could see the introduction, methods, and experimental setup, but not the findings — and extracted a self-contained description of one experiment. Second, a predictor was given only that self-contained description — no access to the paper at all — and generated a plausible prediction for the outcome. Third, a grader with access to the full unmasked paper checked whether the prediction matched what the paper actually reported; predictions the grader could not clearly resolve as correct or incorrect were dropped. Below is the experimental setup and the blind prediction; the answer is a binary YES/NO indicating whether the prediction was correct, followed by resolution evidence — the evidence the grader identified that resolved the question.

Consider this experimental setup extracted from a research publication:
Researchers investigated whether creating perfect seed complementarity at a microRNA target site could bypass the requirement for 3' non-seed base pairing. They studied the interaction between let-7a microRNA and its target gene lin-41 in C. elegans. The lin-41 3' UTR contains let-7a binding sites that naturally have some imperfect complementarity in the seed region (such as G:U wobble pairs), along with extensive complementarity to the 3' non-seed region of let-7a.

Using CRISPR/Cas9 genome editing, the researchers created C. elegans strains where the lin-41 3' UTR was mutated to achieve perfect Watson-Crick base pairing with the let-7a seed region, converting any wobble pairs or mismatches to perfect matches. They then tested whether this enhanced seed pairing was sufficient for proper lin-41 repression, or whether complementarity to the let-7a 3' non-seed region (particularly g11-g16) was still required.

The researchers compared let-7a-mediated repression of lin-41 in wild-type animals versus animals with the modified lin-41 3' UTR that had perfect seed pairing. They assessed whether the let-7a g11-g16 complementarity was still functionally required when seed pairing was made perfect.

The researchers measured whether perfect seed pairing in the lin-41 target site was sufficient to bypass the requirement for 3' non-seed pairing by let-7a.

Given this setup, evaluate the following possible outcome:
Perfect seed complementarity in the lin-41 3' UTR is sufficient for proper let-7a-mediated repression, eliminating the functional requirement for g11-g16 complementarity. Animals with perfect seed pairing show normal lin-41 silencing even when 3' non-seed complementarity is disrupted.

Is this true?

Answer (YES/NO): NO